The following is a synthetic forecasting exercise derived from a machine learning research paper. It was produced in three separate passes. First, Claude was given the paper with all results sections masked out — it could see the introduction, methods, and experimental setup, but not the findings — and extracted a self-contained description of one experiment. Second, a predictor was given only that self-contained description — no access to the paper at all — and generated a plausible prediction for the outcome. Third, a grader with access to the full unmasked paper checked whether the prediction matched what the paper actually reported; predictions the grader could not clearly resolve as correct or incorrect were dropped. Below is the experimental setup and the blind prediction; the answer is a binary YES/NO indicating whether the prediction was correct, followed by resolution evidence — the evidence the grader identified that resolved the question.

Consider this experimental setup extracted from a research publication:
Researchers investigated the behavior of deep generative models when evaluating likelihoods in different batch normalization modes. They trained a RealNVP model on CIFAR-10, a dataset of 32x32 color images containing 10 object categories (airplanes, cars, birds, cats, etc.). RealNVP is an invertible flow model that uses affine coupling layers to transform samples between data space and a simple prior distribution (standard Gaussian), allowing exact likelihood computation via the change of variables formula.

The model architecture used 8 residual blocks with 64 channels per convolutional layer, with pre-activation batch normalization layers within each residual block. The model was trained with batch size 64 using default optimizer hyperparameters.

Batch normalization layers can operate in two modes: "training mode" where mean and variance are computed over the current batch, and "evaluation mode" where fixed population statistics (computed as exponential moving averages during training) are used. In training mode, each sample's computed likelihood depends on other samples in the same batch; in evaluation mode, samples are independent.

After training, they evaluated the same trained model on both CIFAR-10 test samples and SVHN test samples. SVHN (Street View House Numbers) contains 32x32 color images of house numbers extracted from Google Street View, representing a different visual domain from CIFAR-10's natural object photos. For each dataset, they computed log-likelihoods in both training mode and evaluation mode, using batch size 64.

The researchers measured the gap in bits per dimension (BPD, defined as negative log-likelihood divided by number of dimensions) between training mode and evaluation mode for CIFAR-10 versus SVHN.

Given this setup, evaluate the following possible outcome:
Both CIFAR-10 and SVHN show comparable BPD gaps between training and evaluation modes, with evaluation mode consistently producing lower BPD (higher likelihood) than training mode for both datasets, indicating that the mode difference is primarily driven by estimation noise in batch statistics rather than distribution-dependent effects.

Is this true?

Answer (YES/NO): NO